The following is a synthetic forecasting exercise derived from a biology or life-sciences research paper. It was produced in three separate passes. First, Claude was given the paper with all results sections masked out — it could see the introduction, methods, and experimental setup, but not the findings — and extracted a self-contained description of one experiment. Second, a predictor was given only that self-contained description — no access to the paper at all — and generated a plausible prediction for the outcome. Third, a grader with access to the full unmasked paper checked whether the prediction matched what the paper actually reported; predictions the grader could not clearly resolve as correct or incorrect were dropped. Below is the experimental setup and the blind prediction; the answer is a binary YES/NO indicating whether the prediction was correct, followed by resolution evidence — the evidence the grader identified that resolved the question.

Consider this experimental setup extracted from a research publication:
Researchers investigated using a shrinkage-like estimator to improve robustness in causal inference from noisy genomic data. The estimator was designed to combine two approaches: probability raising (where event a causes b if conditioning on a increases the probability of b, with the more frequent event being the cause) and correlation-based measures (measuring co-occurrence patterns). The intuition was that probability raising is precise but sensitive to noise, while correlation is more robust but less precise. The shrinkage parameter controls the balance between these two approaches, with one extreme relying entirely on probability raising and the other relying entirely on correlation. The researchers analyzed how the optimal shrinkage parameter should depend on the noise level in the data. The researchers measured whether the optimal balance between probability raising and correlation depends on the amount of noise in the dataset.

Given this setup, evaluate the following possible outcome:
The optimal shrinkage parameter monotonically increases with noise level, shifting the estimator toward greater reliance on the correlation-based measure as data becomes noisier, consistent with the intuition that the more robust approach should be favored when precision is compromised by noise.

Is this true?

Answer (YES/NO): NO